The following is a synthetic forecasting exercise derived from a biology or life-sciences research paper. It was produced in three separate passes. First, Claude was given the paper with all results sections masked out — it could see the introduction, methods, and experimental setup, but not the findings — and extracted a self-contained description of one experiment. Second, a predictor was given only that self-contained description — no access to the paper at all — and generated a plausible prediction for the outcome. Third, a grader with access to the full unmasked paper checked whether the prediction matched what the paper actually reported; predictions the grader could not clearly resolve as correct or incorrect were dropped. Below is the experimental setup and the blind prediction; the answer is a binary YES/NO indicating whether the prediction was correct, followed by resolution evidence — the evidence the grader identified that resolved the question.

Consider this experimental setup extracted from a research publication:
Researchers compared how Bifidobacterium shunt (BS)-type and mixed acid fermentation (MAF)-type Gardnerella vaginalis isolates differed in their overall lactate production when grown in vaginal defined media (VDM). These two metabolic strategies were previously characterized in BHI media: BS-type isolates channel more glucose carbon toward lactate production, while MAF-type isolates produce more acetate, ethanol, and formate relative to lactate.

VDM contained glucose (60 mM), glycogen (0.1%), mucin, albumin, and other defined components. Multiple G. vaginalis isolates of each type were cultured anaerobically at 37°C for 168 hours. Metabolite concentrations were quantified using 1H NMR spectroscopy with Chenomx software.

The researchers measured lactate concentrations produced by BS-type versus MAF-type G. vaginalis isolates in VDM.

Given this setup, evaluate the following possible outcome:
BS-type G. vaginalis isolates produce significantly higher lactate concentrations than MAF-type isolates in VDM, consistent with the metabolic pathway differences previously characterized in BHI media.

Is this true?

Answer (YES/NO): NO